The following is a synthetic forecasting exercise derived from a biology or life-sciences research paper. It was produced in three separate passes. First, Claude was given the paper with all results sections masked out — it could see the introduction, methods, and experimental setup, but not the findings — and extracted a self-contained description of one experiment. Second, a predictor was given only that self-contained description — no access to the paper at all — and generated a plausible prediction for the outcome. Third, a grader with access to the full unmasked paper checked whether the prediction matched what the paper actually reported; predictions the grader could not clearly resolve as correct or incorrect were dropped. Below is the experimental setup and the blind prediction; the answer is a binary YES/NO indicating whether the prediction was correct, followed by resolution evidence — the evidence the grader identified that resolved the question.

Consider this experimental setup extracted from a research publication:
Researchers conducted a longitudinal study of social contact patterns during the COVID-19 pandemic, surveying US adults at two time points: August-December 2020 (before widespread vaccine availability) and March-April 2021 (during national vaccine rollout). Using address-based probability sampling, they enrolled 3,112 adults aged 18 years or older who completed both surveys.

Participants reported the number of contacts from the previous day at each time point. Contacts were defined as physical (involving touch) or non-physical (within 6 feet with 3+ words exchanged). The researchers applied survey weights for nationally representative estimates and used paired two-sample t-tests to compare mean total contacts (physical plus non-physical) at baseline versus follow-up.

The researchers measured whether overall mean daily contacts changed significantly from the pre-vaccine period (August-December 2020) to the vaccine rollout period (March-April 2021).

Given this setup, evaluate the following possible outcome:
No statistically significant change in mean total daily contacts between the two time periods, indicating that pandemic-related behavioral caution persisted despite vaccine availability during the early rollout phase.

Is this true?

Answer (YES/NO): YES